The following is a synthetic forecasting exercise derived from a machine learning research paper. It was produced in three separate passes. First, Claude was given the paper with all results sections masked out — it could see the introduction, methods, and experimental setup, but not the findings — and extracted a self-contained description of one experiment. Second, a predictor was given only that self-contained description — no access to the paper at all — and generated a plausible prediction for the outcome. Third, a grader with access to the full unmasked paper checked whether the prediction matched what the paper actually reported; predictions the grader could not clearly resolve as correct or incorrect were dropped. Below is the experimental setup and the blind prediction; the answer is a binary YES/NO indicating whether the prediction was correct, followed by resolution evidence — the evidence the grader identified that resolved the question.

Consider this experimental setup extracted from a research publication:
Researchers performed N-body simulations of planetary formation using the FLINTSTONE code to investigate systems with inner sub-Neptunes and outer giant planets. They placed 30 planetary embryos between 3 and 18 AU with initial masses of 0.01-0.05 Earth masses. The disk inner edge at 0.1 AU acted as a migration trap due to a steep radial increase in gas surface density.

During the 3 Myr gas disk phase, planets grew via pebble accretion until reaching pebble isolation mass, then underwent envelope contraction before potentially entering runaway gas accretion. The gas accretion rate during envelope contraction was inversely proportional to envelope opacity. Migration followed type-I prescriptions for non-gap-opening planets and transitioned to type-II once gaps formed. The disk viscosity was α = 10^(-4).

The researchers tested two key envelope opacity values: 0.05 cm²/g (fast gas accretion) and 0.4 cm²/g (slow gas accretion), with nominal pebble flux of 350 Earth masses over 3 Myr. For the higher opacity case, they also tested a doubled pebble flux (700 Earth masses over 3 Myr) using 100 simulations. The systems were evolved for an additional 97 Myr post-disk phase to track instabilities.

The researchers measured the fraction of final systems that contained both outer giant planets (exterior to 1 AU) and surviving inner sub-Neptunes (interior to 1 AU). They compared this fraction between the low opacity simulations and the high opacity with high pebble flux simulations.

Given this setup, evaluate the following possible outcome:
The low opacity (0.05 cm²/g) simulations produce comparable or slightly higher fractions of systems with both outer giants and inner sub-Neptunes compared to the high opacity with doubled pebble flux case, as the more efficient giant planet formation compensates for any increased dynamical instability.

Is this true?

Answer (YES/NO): NO